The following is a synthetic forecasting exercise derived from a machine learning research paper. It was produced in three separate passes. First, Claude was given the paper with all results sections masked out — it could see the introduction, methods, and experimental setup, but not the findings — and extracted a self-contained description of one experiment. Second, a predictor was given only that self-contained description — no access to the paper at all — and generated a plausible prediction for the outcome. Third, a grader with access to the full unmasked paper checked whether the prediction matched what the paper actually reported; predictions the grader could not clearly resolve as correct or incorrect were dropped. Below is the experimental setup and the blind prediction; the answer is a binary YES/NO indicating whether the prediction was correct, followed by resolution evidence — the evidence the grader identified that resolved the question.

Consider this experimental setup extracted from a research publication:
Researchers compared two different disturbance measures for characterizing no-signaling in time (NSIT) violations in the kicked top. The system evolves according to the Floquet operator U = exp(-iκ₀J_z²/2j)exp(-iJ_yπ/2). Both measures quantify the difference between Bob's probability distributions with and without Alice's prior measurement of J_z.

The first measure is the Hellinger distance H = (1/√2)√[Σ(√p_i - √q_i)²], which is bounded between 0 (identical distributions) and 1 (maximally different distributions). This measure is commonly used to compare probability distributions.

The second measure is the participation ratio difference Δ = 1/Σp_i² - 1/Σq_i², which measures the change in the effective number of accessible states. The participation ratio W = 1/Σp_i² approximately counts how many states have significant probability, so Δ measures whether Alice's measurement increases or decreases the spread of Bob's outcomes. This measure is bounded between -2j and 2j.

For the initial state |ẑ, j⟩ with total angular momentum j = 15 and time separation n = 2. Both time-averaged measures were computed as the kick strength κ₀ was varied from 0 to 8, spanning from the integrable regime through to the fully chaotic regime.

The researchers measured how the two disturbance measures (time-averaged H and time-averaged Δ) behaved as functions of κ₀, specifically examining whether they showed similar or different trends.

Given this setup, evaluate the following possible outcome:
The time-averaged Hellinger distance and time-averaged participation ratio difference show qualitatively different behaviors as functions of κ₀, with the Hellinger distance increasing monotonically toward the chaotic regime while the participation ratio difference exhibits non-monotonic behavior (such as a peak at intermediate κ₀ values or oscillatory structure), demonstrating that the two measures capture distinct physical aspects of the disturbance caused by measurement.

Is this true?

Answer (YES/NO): NO